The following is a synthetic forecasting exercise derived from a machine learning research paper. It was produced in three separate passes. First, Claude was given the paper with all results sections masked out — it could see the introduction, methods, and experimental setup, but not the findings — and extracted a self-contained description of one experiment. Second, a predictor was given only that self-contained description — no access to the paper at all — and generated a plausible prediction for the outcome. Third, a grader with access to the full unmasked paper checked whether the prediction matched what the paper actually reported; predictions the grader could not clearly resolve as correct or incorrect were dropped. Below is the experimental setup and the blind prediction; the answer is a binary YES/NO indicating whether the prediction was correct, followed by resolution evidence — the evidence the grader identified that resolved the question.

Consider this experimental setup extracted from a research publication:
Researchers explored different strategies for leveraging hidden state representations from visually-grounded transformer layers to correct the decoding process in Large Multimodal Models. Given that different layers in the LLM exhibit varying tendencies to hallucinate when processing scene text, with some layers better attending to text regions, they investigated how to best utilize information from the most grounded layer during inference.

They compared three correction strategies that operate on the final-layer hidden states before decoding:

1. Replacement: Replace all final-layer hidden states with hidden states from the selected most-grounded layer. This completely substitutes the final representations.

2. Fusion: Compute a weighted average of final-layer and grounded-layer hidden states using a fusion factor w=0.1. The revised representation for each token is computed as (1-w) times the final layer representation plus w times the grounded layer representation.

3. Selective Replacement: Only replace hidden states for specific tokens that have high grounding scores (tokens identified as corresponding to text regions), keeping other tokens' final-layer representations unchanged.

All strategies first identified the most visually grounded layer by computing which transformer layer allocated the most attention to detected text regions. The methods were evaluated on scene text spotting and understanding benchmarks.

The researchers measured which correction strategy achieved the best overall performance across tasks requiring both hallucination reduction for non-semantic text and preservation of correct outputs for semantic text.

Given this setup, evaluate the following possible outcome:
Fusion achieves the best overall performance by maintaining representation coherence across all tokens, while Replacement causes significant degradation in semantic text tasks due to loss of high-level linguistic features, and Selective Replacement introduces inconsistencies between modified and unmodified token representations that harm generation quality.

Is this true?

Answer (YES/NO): NO